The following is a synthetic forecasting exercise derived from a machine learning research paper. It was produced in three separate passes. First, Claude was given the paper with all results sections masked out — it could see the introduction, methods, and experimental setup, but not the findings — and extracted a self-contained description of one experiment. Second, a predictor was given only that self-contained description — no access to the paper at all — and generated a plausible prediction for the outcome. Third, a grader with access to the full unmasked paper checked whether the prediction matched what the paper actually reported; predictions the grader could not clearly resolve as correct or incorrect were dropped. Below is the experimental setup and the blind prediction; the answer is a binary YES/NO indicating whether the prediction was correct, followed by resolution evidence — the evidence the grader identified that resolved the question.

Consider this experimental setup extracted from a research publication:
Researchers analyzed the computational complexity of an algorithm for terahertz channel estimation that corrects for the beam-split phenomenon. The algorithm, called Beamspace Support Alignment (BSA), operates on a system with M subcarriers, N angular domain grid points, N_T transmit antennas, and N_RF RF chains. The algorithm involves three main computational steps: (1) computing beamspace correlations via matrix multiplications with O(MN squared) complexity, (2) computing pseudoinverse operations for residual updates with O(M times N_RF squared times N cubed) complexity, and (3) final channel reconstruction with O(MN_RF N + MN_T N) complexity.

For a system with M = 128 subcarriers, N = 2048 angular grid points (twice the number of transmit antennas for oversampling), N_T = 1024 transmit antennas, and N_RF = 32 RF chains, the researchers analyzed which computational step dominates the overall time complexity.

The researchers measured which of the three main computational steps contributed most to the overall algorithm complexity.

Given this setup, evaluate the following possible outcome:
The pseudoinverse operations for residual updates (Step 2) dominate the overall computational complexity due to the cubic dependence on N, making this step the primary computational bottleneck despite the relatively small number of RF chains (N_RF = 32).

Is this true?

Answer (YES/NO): YES